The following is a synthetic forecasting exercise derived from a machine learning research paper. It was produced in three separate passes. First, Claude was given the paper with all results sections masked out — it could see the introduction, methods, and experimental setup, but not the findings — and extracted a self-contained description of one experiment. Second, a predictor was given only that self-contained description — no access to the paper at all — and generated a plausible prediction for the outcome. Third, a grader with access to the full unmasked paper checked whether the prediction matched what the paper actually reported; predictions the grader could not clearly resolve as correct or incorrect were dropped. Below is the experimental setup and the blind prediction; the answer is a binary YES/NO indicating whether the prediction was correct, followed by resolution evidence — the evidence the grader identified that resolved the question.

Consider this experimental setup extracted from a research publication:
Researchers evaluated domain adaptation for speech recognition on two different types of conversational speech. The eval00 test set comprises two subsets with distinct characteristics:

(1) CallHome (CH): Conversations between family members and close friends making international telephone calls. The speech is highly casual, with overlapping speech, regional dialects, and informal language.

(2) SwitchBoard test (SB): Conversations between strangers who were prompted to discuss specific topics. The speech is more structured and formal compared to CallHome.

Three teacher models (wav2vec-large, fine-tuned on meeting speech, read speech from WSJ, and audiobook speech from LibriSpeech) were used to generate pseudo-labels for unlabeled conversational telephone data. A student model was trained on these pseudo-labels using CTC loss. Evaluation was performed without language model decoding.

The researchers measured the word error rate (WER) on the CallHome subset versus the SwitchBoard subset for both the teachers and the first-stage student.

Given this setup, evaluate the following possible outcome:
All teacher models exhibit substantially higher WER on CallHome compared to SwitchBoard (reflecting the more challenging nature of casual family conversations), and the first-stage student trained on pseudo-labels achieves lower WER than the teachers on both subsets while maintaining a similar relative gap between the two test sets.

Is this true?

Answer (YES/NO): YES